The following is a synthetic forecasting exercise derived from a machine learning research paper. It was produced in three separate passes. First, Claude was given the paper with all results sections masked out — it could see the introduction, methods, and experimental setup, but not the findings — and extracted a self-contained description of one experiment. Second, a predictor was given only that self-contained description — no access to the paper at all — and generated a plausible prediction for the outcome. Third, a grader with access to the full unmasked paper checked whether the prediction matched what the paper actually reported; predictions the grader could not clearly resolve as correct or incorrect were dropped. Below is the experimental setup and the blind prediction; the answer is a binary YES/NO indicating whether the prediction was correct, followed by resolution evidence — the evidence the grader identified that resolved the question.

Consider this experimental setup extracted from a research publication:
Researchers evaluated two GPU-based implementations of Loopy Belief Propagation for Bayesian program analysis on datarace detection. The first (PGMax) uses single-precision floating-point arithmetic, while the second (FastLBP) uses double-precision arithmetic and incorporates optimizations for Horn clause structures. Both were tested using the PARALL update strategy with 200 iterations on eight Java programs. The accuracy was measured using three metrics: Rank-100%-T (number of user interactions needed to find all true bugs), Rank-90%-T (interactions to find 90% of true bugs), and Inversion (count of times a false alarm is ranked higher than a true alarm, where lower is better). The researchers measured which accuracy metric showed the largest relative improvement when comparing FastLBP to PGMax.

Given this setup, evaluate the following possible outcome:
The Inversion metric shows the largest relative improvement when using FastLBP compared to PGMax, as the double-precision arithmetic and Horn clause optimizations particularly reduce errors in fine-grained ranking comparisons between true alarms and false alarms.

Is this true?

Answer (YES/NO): YES